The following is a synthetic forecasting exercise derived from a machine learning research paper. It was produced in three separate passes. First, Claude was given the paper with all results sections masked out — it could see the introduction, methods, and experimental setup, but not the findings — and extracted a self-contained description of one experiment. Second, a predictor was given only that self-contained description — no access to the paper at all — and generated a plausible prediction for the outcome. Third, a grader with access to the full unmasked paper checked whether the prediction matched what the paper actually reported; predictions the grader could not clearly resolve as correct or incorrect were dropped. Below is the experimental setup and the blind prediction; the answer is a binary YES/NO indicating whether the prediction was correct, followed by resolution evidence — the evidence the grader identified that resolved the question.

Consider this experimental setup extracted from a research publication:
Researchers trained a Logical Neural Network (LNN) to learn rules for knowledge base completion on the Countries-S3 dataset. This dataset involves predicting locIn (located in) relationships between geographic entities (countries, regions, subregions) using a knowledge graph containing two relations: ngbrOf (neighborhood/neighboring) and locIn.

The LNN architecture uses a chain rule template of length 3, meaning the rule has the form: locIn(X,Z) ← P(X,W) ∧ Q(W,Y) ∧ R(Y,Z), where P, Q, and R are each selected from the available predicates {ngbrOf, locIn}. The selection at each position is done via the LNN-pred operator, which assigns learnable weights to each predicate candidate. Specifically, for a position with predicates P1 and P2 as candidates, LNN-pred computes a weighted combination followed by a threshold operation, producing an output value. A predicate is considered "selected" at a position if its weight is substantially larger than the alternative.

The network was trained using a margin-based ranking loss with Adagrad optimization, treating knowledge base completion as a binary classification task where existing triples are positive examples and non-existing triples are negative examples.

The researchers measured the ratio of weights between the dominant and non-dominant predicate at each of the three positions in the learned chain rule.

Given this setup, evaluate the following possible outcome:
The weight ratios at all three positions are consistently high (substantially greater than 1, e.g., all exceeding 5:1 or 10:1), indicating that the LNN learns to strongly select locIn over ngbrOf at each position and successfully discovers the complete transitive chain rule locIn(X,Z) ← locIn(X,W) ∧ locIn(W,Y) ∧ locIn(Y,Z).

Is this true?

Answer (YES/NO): NO